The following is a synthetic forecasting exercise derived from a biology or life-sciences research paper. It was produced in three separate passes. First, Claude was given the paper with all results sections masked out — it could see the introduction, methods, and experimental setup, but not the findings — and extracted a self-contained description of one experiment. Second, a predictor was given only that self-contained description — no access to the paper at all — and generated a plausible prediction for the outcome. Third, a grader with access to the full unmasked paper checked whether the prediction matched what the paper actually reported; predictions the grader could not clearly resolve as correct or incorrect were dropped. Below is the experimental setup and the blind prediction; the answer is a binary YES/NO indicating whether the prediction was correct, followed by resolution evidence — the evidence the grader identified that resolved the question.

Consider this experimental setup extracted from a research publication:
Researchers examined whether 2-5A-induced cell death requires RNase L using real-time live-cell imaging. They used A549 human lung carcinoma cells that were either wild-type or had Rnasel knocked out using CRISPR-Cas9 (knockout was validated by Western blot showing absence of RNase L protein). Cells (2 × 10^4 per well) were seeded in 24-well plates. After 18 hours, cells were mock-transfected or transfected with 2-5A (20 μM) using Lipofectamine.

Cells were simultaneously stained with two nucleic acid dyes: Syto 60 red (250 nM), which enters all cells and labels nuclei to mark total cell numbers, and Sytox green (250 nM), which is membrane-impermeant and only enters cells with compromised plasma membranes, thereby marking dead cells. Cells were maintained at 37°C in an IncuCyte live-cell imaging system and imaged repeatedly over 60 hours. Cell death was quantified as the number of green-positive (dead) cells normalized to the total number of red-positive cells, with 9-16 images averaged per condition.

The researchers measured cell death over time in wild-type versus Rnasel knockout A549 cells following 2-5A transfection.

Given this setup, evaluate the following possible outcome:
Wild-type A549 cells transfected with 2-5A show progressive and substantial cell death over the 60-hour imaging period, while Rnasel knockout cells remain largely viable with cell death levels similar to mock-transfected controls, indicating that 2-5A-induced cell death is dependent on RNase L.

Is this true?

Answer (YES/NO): YES